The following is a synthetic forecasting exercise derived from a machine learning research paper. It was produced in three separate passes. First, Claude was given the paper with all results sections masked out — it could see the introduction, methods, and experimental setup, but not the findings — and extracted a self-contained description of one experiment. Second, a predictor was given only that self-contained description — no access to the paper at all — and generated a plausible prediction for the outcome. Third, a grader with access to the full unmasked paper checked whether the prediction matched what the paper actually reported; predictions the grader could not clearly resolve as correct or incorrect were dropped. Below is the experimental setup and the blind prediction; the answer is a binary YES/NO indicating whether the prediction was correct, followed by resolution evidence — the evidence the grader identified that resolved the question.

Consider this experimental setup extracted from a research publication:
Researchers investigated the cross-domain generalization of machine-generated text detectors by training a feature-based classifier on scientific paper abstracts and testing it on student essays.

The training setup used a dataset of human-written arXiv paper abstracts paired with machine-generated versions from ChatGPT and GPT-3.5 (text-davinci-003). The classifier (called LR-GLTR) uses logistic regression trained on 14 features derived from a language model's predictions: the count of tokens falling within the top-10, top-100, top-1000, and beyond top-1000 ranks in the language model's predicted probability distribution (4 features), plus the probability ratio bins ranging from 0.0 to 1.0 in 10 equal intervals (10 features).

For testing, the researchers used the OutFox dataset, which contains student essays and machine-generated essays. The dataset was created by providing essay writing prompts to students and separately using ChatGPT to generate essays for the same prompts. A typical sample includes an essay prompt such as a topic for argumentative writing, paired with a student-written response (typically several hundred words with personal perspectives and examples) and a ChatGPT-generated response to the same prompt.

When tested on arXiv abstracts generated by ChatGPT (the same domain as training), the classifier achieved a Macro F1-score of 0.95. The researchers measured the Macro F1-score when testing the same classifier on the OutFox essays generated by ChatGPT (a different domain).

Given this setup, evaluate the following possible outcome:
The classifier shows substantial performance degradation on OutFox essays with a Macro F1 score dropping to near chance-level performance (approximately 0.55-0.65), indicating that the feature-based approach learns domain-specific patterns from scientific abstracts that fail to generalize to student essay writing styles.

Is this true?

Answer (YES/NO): YES